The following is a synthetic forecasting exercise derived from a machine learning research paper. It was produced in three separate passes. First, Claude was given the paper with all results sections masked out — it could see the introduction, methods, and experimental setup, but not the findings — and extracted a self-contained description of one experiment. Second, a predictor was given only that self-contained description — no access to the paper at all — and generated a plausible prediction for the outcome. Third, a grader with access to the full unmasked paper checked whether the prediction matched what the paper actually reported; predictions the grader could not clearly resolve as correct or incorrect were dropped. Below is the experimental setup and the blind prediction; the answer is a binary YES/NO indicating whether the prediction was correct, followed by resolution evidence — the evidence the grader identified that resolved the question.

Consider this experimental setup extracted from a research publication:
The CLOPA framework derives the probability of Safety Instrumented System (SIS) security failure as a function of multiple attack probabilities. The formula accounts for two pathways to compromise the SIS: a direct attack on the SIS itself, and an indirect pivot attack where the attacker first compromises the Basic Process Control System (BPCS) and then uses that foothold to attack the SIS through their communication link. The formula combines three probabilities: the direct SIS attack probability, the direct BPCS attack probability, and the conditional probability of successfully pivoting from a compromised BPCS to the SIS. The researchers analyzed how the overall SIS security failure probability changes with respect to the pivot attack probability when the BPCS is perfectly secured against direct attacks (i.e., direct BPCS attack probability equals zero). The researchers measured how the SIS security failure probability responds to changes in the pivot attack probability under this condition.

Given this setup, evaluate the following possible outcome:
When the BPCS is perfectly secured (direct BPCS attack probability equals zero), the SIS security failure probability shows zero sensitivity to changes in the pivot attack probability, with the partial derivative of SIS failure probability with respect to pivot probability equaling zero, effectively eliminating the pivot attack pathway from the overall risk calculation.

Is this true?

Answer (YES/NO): YES